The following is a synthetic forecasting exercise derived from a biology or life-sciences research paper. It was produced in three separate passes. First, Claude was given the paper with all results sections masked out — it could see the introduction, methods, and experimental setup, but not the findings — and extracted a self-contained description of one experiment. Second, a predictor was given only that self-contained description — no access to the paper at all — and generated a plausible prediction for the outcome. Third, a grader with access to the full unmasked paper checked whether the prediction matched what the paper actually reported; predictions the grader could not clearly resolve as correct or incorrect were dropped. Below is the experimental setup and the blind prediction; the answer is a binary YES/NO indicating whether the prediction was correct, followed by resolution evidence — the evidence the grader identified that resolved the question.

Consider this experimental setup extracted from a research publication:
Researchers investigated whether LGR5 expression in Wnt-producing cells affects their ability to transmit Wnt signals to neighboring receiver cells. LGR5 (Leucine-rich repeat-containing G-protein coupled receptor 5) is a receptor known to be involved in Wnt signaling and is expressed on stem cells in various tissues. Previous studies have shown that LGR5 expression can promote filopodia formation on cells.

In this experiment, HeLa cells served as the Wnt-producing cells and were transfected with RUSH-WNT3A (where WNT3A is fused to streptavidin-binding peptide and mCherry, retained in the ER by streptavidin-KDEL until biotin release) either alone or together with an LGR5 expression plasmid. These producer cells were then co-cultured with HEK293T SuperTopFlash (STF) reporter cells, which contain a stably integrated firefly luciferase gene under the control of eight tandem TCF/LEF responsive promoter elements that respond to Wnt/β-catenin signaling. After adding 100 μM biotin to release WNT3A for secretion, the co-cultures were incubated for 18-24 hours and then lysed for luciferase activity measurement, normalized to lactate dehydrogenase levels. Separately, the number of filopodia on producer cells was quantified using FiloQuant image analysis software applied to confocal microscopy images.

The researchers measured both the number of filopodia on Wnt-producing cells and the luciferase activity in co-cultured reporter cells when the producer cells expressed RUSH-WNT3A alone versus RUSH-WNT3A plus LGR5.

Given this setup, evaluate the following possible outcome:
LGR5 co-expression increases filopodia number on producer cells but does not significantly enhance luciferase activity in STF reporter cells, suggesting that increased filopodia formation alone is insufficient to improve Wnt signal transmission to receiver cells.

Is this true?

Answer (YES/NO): NO